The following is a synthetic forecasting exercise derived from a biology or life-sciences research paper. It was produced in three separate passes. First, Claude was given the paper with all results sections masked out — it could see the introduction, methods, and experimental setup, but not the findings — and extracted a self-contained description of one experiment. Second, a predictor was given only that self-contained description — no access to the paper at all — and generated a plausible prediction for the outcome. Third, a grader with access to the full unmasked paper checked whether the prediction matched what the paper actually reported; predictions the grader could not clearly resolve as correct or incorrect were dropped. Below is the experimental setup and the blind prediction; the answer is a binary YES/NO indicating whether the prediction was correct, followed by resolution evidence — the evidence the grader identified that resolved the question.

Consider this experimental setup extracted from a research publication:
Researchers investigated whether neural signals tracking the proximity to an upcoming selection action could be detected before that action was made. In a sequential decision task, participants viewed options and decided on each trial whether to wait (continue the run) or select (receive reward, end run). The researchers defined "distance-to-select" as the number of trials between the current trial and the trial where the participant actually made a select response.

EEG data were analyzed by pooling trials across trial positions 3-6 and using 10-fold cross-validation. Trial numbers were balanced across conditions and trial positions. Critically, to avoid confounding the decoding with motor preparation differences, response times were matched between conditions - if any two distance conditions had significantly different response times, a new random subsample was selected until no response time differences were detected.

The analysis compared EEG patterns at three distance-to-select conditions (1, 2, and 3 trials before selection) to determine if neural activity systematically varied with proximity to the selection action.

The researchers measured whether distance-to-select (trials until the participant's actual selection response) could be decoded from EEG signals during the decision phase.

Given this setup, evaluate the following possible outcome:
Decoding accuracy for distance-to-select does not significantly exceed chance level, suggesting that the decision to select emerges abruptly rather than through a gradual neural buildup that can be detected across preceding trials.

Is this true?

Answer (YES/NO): NO